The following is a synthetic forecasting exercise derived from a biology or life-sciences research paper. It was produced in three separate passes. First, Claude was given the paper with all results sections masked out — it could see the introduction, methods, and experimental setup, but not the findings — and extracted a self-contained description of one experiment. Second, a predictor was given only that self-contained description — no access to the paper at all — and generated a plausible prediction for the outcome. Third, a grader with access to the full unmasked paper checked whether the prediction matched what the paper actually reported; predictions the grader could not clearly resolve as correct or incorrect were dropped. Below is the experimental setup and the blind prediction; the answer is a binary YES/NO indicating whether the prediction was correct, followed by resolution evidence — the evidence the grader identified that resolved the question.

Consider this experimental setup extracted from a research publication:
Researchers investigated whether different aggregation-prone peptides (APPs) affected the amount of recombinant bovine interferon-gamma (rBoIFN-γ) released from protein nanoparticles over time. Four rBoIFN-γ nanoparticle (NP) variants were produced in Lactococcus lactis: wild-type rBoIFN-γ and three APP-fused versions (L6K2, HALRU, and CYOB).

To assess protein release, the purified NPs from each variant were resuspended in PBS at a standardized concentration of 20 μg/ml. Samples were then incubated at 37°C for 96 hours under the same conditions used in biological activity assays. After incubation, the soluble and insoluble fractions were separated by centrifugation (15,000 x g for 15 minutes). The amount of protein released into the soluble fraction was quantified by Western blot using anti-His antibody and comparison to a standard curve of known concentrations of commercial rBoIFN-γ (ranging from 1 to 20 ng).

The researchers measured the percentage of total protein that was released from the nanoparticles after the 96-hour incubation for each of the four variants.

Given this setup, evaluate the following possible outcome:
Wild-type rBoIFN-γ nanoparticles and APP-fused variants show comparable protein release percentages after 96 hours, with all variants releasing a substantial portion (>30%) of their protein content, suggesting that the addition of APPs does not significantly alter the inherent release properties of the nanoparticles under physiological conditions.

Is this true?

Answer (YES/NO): NO